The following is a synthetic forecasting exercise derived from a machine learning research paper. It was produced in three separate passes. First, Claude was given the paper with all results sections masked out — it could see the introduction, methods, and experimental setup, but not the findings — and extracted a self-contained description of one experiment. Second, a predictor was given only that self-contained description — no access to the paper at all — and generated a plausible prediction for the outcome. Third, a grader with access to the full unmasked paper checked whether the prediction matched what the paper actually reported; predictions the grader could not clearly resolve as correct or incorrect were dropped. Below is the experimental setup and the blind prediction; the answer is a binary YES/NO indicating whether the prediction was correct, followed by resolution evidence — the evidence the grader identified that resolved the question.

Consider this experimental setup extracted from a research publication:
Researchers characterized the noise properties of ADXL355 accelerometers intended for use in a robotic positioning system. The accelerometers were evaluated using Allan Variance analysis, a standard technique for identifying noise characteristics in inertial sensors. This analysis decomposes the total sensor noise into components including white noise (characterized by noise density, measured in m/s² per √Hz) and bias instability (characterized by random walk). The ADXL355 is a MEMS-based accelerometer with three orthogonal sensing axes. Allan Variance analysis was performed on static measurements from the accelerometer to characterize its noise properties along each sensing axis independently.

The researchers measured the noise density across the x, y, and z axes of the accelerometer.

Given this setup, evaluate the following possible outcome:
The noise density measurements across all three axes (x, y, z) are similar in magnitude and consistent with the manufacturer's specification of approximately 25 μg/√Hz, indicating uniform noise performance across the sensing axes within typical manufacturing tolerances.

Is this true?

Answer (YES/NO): NO